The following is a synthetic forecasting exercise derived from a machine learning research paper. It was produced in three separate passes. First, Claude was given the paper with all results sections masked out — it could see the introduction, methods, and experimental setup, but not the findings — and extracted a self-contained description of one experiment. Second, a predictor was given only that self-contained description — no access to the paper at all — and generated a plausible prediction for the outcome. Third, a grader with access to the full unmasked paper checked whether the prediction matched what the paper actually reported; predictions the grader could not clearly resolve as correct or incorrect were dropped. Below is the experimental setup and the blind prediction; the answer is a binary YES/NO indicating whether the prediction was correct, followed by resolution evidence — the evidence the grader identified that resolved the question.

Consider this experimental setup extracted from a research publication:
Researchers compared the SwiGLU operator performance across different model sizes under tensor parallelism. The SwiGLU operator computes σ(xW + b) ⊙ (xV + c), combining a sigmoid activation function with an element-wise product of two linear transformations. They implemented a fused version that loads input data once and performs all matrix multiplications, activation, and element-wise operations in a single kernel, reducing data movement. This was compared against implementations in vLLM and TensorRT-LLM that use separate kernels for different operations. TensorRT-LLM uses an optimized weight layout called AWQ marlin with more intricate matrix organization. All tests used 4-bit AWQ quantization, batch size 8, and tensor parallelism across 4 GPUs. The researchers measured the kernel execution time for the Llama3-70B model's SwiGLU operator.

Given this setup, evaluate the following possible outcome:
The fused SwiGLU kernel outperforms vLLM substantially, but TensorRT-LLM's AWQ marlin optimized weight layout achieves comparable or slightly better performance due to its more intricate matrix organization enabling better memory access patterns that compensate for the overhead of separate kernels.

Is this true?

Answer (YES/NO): NO